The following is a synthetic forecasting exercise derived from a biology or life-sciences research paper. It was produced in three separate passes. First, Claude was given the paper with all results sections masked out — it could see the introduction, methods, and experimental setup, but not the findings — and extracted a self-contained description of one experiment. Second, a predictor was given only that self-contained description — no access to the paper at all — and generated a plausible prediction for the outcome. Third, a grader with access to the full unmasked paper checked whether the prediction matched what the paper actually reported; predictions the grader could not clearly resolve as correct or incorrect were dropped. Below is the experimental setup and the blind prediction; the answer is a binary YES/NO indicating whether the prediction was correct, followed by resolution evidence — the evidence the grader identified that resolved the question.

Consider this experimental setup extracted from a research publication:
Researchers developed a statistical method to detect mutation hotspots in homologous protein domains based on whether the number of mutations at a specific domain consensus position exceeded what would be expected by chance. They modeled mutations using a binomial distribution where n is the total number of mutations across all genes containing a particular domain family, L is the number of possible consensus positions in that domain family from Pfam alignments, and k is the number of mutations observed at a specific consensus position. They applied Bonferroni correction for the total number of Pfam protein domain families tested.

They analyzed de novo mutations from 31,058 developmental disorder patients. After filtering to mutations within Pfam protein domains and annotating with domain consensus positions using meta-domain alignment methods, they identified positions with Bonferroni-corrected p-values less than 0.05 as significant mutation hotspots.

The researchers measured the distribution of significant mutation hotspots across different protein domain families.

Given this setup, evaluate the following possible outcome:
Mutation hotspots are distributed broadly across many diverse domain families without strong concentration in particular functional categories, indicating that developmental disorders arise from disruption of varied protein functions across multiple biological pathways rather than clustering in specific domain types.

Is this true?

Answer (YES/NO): NO